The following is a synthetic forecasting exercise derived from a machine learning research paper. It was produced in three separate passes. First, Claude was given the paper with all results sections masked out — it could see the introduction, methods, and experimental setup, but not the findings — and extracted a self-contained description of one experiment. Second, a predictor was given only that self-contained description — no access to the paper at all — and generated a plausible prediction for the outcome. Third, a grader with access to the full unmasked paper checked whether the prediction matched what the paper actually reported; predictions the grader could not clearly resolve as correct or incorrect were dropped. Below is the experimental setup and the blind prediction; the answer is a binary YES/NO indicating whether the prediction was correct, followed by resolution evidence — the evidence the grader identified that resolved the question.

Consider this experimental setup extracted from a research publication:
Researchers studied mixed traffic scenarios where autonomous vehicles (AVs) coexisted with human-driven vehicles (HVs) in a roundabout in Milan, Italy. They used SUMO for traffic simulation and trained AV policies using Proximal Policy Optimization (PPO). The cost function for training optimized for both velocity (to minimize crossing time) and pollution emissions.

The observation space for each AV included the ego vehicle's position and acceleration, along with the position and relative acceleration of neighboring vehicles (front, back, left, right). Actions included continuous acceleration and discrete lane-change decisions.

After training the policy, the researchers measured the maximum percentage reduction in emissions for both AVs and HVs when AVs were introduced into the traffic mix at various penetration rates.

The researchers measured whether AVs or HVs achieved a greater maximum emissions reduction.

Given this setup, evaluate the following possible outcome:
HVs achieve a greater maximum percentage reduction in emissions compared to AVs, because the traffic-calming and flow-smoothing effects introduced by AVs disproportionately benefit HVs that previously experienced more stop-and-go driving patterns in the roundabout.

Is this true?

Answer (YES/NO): YES